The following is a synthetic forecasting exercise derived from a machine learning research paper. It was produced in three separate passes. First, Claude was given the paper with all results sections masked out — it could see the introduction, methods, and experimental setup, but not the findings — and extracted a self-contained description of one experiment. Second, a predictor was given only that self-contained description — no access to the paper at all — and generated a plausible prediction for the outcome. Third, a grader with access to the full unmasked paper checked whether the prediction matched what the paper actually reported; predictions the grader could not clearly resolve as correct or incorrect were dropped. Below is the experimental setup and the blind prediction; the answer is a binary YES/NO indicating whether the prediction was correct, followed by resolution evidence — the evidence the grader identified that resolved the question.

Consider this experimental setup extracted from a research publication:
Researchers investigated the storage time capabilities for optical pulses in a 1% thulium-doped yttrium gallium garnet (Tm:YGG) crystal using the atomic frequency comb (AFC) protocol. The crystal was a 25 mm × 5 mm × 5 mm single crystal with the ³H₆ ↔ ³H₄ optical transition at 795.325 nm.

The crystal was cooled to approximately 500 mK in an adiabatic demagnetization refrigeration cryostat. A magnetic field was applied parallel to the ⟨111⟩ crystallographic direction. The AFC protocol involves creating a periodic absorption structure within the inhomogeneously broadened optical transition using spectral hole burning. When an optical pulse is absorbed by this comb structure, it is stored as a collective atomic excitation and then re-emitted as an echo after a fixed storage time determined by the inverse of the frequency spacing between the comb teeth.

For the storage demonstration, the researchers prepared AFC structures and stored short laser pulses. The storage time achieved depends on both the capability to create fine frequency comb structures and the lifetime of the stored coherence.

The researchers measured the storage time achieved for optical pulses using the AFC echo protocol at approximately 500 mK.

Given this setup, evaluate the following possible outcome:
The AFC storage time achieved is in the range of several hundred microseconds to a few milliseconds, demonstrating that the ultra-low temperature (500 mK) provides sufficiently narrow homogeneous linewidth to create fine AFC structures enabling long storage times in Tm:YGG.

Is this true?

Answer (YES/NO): NO